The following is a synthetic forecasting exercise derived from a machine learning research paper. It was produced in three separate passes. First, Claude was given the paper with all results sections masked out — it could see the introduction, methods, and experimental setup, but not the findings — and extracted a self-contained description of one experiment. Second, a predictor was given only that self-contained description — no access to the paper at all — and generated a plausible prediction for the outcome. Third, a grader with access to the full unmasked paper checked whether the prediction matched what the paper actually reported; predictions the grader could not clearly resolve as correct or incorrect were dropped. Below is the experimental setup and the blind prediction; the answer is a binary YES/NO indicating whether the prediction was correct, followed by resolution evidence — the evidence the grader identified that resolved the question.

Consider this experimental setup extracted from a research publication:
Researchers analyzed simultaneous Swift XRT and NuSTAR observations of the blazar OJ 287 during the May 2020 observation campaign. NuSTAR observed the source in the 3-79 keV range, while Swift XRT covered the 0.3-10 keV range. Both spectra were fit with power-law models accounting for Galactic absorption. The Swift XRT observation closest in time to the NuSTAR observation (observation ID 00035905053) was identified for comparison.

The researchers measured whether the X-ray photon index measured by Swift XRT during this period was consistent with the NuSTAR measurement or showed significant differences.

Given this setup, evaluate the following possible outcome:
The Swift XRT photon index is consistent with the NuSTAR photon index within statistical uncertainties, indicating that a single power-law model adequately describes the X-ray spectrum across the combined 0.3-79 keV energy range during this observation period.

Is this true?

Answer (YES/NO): YES